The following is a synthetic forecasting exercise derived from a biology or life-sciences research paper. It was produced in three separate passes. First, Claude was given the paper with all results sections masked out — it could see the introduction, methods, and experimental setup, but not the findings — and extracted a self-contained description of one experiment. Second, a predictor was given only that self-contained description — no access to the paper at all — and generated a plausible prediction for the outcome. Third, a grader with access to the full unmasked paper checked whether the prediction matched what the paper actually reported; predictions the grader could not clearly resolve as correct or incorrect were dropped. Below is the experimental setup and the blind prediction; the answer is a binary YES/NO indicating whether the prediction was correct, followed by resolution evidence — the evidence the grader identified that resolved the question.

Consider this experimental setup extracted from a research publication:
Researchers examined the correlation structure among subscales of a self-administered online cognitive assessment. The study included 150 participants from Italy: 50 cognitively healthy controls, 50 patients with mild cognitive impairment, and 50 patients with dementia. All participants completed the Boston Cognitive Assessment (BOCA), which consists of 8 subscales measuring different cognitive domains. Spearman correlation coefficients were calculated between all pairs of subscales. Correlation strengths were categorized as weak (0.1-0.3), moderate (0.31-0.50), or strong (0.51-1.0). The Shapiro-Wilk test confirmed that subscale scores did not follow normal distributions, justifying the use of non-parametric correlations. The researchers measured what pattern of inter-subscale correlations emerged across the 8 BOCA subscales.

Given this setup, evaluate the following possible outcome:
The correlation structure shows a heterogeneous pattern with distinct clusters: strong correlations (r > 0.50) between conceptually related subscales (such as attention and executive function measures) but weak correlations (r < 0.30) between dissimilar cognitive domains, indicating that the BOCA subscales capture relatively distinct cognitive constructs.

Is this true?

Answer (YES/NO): NO